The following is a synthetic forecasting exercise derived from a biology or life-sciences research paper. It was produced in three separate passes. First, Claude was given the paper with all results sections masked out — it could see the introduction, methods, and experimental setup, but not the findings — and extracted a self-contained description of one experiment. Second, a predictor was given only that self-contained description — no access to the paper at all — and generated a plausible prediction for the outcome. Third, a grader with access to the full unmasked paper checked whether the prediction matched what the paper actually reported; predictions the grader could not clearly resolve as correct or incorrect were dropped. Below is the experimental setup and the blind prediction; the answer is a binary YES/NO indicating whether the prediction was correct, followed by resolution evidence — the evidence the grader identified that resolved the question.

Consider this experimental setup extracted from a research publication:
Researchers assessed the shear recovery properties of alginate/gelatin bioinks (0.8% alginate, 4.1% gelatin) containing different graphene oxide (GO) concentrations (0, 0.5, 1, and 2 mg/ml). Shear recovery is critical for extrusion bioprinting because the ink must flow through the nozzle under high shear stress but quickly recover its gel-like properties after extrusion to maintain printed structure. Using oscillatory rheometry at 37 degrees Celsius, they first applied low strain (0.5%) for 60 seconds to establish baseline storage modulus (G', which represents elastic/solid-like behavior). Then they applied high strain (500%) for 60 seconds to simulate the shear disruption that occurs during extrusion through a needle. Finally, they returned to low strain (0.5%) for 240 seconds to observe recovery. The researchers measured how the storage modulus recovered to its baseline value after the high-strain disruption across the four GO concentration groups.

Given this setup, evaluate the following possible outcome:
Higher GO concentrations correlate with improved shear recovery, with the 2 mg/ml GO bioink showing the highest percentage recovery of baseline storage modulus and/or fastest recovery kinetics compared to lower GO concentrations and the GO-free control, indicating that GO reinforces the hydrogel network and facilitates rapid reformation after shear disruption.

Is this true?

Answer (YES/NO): NO